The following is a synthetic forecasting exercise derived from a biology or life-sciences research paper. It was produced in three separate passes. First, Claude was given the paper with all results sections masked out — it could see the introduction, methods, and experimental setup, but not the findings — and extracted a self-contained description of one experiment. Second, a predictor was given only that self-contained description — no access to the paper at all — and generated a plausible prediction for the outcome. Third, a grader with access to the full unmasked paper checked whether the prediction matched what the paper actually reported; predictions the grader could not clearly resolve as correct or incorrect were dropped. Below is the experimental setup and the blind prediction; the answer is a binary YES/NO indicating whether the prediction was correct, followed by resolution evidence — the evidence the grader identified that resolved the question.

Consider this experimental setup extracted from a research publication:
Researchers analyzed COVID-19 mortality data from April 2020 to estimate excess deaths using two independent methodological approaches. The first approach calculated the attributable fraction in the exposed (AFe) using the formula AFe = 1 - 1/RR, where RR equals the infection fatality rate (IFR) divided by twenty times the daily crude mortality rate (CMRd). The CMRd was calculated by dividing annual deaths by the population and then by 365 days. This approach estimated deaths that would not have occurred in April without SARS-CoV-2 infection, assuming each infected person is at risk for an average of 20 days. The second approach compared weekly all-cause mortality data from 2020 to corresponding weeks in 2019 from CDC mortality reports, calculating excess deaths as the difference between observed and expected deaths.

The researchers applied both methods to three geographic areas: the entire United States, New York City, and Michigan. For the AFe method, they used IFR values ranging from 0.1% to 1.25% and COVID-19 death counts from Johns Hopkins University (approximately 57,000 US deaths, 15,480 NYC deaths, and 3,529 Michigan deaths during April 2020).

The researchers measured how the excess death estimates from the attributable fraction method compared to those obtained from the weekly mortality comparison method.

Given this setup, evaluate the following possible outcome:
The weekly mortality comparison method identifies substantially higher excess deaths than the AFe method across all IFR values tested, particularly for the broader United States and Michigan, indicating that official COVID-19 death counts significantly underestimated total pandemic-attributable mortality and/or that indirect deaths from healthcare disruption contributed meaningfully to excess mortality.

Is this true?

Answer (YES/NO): NO